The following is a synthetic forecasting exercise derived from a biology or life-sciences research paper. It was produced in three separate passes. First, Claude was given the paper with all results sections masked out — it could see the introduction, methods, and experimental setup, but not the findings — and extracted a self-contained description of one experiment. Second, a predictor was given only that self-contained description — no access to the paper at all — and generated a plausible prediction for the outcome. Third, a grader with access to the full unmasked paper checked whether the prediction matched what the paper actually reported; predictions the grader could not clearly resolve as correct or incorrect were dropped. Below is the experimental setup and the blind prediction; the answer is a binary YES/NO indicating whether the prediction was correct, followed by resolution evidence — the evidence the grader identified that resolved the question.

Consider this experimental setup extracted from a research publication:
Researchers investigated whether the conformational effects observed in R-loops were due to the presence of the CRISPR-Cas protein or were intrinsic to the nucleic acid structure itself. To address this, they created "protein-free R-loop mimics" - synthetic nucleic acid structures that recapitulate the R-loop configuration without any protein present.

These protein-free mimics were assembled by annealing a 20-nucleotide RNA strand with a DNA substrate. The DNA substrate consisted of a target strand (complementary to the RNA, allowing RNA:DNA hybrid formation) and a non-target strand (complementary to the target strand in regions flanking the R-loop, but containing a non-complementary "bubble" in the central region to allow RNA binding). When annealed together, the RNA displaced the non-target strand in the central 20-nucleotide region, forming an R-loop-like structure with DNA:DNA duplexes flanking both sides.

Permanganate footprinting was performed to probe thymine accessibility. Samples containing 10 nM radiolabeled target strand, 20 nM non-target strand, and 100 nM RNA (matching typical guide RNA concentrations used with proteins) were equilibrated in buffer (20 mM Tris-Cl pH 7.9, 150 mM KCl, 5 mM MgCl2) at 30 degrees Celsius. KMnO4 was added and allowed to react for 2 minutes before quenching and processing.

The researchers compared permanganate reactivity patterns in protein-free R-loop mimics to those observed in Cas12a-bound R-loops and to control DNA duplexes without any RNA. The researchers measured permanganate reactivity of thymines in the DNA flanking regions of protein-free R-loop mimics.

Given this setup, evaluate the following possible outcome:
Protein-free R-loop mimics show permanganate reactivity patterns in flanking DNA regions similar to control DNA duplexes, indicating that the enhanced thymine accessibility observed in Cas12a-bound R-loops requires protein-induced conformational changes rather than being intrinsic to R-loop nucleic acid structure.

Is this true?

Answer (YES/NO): NO